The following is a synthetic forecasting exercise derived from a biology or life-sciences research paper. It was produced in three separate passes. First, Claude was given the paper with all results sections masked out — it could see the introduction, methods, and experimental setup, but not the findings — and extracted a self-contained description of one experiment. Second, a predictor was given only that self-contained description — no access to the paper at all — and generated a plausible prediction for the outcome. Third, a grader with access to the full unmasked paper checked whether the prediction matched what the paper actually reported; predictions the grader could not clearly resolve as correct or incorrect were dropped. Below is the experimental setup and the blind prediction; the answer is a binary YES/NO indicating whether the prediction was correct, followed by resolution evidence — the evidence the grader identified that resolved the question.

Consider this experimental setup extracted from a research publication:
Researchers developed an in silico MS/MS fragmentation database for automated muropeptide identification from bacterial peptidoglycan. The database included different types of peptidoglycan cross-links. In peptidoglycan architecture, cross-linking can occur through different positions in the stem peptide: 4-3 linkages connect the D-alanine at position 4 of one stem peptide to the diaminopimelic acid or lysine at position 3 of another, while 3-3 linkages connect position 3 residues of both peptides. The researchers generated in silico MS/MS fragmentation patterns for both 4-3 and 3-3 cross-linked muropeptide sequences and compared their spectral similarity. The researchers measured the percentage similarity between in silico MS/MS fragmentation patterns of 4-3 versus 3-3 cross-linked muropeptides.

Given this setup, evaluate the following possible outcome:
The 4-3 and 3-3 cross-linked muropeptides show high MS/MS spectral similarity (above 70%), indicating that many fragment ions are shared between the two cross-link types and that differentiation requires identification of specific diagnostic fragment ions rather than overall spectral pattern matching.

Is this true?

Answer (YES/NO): YES